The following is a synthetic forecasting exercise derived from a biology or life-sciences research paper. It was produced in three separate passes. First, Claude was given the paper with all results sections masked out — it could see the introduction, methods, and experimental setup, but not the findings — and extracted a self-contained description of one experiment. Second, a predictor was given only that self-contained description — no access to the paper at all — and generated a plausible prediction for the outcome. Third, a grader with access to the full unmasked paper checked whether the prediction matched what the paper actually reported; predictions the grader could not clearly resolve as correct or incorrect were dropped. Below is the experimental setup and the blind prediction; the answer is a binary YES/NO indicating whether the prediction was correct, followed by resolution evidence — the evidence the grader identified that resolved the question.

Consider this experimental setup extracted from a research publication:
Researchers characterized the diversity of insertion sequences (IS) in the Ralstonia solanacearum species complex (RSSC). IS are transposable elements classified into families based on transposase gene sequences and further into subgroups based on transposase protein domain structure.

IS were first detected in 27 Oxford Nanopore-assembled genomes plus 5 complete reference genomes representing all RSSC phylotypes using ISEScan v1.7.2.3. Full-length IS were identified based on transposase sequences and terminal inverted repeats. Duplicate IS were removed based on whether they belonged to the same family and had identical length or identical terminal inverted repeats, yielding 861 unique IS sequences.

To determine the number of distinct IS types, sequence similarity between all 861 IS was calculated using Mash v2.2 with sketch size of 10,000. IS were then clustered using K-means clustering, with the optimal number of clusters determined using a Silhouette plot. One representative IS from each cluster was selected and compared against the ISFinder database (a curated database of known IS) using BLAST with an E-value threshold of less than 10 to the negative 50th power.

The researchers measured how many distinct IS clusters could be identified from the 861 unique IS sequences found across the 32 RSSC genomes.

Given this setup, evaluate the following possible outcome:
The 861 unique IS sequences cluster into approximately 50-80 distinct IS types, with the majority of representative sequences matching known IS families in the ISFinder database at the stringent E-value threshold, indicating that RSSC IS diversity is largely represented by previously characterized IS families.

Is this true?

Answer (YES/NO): YES